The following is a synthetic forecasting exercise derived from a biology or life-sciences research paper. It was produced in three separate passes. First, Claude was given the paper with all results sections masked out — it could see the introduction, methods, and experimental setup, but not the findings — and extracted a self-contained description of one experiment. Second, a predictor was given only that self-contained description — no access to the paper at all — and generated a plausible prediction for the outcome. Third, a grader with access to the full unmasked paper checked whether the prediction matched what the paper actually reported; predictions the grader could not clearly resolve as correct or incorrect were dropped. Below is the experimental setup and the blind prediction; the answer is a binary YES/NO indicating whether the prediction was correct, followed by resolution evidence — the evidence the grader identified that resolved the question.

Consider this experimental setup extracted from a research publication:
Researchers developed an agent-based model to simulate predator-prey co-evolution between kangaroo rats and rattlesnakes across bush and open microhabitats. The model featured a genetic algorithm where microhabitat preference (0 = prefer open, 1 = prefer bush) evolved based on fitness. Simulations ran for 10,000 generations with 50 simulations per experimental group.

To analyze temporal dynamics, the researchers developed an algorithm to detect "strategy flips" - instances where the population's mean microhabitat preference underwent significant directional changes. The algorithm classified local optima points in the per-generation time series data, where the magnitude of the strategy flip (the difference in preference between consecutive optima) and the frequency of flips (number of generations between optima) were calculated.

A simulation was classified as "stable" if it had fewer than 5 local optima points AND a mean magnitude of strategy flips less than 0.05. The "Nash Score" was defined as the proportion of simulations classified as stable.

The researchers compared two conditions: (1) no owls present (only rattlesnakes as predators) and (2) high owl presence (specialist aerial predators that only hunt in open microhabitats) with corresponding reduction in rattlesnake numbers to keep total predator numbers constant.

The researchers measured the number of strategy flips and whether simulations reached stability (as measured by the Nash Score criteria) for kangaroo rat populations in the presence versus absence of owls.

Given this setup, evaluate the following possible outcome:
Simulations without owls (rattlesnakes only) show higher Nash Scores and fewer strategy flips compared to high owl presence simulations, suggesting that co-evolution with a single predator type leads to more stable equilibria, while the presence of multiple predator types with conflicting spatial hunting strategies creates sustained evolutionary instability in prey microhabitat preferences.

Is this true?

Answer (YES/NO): NO